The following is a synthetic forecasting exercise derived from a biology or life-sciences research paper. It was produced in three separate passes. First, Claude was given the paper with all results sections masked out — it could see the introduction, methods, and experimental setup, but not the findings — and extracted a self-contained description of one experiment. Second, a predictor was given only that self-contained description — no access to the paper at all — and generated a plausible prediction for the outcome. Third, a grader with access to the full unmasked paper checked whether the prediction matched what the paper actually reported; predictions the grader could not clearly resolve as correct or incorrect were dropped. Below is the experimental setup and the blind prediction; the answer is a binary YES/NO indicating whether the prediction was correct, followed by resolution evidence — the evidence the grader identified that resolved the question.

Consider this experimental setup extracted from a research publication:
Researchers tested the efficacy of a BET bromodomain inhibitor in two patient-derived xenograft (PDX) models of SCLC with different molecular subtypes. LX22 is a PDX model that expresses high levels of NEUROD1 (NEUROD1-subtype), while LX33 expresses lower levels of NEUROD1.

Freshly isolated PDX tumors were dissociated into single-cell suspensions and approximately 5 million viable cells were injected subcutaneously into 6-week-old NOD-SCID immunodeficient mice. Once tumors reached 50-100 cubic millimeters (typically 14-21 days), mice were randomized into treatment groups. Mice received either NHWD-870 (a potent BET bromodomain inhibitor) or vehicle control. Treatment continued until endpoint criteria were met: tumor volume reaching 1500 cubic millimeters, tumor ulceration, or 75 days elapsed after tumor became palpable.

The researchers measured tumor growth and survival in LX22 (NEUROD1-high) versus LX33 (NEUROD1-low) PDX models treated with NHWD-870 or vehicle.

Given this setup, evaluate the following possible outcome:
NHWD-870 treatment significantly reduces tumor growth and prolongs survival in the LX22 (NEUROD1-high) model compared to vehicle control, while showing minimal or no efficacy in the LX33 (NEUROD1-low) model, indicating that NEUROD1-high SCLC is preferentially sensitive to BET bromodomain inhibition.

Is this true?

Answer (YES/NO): NO